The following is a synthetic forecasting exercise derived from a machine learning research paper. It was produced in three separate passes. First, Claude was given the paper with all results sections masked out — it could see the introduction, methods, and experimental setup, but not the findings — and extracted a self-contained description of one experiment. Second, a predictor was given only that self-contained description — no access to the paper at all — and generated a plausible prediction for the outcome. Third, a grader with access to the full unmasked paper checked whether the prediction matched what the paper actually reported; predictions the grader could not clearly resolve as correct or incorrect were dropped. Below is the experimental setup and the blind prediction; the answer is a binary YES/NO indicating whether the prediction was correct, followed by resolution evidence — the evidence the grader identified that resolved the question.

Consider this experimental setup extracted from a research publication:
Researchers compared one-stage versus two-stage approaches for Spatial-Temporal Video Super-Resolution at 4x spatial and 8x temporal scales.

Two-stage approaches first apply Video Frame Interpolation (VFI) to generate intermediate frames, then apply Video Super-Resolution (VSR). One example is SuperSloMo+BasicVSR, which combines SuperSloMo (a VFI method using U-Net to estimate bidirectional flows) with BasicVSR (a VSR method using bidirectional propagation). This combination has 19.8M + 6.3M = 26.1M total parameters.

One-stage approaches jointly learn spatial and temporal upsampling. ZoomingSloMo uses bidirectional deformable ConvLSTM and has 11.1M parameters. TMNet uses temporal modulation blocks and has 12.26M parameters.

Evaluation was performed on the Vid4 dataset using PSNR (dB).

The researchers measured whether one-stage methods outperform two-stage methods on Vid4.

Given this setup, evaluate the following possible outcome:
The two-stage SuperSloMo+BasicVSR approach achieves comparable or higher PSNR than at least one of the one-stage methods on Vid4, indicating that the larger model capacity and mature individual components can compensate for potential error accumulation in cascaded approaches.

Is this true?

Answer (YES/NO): NO